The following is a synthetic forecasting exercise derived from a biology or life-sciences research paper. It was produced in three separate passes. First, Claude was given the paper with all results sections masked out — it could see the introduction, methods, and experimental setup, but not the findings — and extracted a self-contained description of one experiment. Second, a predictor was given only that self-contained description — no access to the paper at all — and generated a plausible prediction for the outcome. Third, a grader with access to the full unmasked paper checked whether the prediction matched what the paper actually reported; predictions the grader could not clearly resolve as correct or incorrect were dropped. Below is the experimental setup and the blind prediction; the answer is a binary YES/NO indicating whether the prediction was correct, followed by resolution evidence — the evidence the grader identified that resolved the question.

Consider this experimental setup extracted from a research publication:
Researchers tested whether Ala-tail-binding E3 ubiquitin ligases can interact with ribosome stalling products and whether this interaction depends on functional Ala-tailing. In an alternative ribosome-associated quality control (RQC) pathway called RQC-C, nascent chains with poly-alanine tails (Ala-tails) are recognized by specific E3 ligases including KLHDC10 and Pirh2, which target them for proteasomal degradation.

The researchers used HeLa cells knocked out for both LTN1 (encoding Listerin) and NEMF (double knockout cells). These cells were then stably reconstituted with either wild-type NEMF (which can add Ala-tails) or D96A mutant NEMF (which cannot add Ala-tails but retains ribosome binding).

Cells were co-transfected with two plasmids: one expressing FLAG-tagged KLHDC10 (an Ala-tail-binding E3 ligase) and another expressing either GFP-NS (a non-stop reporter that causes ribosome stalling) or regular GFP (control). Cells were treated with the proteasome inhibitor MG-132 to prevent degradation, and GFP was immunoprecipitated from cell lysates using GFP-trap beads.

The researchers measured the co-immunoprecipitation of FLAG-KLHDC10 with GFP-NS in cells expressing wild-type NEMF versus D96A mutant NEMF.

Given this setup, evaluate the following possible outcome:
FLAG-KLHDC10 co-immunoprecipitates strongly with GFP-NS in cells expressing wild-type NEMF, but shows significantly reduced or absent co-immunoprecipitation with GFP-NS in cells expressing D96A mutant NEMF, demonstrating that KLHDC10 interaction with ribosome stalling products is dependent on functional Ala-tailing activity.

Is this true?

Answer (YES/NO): YES